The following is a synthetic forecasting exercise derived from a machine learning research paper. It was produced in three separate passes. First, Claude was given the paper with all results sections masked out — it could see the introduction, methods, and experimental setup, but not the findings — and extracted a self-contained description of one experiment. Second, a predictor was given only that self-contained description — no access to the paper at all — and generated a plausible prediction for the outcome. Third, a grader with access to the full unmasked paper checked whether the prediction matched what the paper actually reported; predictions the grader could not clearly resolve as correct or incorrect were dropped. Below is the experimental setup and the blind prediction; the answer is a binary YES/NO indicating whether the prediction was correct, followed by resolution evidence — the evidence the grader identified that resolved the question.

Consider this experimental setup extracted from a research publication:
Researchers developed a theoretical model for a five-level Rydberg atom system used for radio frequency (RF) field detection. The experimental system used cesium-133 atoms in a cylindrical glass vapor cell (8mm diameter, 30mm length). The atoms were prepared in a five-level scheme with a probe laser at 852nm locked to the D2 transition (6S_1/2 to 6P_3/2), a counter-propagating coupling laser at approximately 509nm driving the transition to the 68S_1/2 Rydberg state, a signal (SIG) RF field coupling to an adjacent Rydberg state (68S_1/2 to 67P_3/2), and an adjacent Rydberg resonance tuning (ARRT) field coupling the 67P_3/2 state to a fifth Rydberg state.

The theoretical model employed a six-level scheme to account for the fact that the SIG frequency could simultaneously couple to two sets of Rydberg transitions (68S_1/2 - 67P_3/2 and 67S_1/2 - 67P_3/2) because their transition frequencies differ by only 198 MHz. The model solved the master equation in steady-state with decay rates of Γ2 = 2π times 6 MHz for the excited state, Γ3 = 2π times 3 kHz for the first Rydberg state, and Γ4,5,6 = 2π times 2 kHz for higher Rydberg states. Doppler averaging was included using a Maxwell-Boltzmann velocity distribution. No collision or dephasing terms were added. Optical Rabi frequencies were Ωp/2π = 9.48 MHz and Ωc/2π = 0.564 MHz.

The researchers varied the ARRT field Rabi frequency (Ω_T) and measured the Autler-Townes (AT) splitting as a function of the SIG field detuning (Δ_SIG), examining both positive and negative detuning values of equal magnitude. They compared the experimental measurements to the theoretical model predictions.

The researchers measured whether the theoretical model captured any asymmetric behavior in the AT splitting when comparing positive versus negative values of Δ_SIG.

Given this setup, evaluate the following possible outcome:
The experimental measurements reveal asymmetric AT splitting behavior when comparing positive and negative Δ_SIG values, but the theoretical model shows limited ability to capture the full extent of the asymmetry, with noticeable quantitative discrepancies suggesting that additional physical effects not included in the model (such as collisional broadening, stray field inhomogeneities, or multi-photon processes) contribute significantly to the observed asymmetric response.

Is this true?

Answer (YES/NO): NO